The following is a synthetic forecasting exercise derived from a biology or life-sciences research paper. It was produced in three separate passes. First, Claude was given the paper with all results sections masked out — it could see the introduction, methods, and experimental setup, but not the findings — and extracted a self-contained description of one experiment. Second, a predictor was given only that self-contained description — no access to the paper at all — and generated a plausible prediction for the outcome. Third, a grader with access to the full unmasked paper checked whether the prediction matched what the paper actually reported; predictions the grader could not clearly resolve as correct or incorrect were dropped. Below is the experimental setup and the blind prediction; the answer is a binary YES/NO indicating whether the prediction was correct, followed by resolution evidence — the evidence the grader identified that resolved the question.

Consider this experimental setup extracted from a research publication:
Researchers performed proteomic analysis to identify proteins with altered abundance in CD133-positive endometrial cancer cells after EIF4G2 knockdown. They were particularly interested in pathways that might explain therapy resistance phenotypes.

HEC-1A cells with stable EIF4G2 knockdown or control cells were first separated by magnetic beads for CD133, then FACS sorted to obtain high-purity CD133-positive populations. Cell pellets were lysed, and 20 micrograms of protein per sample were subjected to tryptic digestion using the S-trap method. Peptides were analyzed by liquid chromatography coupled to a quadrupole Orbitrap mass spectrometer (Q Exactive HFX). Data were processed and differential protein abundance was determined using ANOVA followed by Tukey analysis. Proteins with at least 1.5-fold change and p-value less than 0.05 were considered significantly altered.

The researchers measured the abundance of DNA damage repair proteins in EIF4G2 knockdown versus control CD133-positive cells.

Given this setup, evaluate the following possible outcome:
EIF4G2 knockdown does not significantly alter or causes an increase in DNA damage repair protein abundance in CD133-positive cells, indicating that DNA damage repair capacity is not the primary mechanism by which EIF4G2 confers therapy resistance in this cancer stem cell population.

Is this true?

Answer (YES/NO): NO